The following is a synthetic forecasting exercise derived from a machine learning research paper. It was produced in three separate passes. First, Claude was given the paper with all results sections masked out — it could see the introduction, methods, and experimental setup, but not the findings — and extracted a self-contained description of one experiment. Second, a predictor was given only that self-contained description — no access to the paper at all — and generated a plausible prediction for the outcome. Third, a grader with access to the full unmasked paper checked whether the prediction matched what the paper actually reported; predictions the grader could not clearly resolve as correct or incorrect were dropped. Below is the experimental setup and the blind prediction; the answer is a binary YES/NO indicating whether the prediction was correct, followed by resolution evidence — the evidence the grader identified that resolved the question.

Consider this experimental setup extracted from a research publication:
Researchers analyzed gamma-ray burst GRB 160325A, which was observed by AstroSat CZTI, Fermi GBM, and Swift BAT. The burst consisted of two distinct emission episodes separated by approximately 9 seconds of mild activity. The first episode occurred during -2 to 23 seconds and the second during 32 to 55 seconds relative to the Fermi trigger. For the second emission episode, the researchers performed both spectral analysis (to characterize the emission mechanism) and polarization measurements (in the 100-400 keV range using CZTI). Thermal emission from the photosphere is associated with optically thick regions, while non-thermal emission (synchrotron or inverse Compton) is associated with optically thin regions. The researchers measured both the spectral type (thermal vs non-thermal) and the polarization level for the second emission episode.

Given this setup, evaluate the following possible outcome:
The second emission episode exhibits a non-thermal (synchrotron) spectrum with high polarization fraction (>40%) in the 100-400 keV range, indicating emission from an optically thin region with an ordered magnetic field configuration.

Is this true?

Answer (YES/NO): YES